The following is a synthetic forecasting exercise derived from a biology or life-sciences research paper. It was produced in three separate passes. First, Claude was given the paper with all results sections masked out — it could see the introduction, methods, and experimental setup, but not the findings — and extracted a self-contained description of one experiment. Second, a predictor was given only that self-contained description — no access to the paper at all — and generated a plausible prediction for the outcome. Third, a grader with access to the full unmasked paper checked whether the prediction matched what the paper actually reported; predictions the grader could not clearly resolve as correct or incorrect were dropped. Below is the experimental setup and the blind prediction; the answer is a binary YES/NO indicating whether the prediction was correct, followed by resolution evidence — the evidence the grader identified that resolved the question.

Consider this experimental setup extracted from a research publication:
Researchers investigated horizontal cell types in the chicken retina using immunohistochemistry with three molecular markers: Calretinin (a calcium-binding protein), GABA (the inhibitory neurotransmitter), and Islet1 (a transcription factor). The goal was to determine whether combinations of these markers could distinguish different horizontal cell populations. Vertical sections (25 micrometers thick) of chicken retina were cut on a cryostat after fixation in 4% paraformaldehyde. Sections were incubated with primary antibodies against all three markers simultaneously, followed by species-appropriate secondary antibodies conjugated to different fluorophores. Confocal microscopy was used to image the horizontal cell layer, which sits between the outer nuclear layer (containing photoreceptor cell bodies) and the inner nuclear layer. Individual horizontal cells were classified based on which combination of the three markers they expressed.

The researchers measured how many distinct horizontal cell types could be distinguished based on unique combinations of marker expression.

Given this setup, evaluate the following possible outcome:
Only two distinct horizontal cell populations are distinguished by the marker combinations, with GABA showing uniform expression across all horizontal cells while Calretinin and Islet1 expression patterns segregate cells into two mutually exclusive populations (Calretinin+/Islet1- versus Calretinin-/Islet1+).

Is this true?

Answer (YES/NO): NO